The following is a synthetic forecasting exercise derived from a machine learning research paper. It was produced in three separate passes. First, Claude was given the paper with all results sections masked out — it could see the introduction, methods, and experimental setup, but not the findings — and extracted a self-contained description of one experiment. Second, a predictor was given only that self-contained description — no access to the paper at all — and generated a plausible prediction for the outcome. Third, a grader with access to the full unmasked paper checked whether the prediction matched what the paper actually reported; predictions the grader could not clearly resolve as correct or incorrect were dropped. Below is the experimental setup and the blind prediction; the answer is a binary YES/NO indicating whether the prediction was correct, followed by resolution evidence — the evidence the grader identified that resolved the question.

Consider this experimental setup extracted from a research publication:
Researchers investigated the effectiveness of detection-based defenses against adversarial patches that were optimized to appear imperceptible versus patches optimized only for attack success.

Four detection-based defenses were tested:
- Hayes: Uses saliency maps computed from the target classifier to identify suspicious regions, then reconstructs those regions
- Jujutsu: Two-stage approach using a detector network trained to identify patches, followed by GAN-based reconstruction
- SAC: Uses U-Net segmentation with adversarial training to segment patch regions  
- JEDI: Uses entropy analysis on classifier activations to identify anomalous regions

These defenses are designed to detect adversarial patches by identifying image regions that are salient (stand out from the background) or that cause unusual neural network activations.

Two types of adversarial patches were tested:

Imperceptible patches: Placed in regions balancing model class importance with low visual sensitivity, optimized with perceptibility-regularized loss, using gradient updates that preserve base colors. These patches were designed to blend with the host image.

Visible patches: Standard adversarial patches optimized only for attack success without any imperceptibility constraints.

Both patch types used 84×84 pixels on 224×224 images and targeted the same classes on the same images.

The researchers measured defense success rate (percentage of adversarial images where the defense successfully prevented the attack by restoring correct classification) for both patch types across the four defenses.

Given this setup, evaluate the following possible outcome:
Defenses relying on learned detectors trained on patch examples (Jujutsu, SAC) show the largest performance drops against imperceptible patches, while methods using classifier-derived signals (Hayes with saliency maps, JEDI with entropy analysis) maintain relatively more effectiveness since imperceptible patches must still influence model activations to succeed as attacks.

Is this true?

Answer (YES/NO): NO